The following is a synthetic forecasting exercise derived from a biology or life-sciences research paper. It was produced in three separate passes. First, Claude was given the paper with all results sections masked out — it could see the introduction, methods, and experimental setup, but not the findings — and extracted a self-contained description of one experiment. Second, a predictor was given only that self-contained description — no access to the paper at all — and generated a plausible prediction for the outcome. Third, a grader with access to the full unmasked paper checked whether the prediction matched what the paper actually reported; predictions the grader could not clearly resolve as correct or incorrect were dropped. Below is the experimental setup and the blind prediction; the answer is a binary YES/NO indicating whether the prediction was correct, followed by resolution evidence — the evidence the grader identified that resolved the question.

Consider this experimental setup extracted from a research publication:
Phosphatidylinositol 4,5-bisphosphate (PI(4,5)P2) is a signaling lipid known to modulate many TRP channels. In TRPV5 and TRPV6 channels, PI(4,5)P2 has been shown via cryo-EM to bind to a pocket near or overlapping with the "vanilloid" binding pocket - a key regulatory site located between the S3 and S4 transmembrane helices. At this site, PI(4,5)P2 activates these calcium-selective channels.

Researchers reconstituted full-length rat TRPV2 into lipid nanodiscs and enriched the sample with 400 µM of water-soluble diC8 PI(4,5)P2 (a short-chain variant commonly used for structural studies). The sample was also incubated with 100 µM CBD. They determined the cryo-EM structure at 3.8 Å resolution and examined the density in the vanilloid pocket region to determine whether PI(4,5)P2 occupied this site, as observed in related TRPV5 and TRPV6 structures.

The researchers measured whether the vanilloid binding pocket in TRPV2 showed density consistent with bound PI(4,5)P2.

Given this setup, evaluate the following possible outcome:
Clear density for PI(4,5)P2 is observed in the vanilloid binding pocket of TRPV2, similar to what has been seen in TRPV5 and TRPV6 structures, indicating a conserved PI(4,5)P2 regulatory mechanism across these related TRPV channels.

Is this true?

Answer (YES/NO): NO